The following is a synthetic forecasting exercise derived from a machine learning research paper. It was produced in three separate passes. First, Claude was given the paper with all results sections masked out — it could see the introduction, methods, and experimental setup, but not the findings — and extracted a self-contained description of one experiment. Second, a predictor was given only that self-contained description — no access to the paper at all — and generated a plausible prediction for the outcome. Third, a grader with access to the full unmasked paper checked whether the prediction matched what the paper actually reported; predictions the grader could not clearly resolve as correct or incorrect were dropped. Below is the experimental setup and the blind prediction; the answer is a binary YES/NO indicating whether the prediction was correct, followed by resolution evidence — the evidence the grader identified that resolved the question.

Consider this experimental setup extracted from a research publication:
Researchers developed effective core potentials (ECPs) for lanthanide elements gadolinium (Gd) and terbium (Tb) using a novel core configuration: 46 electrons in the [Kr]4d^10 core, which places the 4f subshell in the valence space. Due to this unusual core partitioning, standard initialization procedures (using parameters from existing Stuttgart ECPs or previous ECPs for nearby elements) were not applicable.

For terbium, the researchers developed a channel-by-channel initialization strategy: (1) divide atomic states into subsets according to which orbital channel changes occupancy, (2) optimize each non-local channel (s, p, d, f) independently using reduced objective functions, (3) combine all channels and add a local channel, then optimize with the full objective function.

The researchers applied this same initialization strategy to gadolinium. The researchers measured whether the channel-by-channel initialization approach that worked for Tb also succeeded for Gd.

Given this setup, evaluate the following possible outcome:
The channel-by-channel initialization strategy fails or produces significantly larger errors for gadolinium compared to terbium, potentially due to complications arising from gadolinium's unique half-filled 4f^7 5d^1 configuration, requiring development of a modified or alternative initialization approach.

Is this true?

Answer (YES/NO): YES